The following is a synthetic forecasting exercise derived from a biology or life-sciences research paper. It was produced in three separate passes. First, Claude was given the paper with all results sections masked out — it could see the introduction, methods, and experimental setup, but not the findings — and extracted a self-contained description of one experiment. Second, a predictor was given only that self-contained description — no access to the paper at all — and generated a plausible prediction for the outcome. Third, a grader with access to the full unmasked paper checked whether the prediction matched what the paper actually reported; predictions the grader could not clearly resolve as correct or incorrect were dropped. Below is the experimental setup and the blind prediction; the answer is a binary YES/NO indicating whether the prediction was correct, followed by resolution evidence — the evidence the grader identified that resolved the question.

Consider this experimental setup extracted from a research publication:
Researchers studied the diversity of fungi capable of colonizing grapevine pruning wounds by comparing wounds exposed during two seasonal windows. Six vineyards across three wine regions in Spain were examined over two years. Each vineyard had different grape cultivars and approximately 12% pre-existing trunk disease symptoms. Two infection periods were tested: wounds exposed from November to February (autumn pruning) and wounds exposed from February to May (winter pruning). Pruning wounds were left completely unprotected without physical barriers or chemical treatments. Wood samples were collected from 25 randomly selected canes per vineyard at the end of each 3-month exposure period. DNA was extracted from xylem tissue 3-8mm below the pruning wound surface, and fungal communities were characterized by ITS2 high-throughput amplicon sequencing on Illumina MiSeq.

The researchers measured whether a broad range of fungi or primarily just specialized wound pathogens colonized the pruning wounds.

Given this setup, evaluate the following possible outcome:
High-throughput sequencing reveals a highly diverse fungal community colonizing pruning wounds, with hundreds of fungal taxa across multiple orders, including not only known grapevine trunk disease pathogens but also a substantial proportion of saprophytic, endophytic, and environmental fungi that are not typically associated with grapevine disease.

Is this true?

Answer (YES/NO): YES